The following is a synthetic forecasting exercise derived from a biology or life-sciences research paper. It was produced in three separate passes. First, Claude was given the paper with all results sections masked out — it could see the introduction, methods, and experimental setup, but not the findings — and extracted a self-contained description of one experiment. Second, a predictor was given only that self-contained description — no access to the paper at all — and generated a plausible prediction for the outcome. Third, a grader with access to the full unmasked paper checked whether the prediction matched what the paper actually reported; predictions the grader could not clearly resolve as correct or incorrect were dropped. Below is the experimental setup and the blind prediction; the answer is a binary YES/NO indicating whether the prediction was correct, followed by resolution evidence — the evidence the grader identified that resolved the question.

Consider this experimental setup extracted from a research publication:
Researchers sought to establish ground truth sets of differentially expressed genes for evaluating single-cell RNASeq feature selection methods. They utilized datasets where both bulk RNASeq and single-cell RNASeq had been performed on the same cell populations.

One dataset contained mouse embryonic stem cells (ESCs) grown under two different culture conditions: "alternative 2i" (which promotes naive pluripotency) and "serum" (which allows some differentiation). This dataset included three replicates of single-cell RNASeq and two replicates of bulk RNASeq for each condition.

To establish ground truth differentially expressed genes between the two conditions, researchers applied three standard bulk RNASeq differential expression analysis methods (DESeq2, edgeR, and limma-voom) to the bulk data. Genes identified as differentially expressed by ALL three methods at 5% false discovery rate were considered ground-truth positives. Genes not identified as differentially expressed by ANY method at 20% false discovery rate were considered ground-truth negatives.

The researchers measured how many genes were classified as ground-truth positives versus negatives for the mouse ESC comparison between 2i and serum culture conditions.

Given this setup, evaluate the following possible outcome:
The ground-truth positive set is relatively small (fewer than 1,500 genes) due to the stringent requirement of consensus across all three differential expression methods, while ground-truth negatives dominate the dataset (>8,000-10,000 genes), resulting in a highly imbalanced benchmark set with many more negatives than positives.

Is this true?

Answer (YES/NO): YES